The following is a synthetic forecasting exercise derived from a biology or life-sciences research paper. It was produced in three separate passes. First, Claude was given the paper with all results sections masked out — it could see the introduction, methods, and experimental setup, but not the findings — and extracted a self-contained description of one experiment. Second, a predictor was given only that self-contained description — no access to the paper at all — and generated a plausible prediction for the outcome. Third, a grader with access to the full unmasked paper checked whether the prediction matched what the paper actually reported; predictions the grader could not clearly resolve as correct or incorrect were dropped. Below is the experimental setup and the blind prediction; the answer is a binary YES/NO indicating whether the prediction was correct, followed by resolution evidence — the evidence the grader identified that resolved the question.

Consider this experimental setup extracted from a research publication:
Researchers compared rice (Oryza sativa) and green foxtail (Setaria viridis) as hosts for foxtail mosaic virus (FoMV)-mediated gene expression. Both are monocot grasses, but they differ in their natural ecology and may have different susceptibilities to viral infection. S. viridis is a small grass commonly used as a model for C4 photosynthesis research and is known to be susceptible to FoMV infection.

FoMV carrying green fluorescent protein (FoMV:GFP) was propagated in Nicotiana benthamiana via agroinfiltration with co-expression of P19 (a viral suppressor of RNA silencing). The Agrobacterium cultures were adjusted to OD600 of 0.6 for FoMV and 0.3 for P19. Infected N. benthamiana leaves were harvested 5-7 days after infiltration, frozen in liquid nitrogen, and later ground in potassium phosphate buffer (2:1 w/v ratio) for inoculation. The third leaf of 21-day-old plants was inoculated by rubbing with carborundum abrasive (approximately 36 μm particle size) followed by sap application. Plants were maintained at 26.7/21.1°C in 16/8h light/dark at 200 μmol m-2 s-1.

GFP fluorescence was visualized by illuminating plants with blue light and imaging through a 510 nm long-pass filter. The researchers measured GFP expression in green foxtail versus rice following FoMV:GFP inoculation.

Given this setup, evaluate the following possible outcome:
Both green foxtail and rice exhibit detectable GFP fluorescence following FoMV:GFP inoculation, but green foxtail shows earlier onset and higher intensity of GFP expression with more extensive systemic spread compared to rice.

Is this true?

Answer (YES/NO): NO